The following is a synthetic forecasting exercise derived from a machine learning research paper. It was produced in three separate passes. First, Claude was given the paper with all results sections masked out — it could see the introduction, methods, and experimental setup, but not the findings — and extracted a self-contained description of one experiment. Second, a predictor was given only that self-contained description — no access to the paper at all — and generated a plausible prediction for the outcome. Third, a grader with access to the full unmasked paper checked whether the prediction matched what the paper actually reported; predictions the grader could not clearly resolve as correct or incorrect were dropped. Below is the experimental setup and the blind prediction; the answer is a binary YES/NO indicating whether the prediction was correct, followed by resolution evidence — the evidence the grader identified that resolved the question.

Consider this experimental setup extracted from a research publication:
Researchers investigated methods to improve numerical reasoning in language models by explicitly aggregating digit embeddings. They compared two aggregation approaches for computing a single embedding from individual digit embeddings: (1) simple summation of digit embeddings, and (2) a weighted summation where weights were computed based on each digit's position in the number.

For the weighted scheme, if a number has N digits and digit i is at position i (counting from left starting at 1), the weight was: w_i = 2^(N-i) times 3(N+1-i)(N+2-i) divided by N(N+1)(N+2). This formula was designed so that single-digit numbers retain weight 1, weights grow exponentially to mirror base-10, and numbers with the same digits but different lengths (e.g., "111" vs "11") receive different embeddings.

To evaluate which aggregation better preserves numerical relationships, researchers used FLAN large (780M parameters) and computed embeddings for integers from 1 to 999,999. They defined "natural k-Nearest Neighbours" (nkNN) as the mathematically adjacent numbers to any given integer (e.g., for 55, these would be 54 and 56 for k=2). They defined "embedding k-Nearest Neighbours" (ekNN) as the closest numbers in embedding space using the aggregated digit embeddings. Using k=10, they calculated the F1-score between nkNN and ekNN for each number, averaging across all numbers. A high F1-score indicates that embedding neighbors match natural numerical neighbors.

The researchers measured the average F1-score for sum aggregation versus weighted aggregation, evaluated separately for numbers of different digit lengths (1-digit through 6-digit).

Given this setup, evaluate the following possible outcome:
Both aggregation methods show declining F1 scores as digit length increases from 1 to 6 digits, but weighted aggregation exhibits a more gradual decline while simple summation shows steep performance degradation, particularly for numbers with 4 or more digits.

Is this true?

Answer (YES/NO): NO